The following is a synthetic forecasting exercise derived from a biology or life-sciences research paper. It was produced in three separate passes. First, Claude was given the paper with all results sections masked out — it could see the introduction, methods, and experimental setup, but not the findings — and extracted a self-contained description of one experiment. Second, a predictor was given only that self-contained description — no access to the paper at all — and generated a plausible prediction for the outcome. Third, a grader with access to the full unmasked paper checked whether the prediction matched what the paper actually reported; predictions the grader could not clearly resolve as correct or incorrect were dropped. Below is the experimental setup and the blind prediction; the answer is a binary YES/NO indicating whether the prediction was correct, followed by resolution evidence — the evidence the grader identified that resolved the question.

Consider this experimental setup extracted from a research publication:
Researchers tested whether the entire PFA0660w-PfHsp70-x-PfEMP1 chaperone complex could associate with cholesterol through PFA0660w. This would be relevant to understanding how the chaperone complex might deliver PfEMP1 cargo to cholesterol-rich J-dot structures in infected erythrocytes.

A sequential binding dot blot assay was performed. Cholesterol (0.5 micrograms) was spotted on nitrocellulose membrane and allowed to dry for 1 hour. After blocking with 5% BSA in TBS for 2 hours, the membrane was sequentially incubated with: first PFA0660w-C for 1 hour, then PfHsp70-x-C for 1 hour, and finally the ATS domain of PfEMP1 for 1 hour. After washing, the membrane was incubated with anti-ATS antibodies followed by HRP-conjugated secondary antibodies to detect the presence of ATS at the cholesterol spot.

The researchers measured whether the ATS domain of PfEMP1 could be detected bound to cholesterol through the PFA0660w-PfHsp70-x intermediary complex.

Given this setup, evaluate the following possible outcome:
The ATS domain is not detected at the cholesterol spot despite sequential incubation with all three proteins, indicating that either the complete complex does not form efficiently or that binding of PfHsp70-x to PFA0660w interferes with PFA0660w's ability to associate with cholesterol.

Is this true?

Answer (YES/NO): NO